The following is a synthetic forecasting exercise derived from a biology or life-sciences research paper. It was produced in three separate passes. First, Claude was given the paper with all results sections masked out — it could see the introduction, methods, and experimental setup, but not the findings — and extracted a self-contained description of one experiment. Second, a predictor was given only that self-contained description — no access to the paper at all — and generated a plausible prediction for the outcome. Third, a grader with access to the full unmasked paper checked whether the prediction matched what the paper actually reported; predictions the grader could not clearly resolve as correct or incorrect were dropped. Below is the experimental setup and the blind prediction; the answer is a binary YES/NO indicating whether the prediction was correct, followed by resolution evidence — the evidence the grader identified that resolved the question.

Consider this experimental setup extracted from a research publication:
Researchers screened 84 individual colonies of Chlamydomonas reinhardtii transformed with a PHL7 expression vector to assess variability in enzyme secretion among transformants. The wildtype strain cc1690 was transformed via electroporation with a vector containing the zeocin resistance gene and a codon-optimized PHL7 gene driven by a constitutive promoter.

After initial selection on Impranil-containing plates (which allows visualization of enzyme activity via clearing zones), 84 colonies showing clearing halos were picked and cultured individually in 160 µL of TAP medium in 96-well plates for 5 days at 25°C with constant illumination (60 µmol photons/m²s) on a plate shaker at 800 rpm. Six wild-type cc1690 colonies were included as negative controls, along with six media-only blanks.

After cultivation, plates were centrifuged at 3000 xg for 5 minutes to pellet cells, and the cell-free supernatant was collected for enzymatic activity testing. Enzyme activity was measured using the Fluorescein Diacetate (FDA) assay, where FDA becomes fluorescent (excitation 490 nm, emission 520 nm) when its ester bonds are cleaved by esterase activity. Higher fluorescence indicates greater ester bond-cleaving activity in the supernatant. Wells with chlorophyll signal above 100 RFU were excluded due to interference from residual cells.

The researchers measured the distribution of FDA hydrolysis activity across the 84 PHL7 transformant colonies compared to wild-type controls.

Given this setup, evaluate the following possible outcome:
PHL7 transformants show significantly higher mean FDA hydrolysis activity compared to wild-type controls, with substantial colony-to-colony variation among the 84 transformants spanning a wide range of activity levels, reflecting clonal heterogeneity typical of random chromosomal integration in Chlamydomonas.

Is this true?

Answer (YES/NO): YES